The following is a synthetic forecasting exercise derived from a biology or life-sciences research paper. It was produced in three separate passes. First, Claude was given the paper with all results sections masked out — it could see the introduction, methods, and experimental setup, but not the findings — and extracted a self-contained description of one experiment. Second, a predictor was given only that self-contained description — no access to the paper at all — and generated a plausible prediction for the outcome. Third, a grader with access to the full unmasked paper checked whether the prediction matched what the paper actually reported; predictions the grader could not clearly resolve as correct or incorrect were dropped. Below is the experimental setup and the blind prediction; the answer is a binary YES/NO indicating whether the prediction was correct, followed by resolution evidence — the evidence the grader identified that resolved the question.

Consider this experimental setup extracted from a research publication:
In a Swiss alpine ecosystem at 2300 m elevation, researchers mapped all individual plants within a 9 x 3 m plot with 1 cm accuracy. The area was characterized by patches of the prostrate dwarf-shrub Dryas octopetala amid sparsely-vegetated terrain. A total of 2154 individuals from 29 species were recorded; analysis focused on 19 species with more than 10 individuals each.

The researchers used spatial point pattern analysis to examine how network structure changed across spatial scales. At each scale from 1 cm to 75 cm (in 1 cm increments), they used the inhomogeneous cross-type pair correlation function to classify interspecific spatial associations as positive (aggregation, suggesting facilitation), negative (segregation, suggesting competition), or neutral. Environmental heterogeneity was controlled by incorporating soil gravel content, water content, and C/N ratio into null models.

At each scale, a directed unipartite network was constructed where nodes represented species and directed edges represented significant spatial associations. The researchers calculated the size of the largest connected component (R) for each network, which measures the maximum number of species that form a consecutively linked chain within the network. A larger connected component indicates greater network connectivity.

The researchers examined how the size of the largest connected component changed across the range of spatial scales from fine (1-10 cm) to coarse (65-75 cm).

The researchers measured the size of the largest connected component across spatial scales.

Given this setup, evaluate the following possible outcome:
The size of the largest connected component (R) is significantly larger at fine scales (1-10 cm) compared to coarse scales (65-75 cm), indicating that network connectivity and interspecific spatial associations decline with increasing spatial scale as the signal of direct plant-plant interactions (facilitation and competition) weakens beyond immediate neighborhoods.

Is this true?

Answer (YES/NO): YES